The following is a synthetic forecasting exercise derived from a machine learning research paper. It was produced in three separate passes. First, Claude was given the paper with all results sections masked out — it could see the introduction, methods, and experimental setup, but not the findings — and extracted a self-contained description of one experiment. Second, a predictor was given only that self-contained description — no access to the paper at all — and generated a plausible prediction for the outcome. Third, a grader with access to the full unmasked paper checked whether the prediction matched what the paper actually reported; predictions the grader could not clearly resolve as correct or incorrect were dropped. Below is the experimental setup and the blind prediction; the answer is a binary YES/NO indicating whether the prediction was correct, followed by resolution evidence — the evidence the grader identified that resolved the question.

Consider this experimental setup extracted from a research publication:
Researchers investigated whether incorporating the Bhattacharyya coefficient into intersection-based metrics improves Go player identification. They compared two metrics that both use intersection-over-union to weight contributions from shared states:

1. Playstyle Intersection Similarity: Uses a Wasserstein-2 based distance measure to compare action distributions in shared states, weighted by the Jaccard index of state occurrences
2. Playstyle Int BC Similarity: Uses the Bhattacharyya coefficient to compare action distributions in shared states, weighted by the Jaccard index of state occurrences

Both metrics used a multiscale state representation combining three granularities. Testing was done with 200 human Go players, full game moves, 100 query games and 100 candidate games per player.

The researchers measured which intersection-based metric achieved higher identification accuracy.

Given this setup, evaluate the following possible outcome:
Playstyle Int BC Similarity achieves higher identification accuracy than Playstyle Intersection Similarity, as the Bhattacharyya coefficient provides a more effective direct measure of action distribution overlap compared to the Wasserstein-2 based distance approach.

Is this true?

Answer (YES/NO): YES